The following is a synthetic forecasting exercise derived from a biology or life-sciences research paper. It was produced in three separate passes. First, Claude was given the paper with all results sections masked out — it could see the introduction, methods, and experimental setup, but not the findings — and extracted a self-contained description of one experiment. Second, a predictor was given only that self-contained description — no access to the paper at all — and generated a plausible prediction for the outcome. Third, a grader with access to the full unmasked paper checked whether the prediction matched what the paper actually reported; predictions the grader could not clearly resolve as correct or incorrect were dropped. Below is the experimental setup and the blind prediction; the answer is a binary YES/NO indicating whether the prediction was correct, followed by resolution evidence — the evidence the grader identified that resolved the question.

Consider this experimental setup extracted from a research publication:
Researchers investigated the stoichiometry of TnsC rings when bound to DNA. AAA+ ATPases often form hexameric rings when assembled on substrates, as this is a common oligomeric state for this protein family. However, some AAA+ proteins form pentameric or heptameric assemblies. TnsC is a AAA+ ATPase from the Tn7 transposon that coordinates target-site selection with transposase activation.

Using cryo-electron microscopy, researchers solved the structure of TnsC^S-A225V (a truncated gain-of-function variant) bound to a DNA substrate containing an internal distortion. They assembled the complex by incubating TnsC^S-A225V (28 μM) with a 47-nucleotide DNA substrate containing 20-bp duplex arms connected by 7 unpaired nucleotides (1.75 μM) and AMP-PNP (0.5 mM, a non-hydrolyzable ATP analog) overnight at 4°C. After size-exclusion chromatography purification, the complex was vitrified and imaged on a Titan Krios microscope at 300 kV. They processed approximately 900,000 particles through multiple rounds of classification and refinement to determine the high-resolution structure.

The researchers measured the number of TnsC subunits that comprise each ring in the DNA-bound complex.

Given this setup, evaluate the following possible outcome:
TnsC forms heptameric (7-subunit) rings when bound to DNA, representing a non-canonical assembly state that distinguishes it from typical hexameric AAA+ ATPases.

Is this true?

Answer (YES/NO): YES